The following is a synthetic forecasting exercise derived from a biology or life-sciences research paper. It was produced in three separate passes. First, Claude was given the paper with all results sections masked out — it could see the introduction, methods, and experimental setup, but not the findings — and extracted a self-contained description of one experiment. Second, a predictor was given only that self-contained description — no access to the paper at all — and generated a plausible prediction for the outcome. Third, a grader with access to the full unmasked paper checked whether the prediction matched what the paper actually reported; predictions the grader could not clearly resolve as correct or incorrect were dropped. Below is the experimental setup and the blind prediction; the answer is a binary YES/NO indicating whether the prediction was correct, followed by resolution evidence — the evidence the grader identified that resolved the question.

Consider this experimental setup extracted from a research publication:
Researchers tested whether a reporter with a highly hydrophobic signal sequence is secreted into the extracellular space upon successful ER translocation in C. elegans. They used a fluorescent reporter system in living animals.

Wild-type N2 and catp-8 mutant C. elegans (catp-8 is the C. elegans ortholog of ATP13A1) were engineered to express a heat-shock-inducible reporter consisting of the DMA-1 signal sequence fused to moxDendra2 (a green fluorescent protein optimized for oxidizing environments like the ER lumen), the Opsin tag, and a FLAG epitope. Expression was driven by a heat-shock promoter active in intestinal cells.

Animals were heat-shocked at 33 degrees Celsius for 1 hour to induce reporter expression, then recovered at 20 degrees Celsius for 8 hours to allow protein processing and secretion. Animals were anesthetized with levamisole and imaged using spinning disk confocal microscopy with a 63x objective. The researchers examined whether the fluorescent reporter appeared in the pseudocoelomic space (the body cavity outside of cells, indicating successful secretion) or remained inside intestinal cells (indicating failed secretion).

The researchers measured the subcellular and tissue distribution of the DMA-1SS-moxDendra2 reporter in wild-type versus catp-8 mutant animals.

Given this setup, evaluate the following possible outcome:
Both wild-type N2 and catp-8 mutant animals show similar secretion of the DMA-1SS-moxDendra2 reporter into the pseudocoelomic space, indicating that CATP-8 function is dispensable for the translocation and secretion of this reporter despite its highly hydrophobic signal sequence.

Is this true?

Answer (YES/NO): NO